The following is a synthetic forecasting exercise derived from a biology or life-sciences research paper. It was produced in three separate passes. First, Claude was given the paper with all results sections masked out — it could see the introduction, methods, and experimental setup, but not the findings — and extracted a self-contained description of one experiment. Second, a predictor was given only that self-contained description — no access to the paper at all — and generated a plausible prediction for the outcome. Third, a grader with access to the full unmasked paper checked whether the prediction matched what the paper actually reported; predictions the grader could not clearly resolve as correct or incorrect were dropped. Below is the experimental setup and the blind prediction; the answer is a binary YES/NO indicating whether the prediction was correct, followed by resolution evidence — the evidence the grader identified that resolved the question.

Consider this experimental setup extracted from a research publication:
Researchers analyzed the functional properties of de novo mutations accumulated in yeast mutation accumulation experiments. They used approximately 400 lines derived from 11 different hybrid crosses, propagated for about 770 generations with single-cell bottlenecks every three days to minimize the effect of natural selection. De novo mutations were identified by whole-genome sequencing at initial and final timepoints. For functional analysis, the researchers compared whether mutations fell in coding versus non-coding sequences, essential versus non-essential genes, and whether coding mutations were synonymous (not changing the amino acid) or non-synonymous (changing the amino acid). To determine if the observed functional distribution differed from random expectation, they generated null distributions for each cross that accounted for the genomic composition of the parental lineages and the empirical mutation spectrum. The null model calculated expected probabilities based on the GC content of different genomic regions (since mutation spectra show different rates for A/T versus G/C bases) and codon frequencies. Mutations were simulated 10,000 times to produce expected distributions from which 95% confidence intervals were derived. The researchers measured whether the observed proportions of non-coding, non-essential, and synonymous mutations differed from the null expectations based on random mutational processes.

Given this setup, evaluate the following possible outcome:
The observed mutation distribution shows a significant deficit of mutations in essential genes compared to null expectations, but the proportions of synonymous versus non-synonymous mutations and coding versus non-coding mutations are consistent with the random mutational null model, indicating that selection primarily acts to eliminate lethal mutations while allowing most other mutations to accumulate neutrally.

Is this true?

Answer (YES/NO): NO